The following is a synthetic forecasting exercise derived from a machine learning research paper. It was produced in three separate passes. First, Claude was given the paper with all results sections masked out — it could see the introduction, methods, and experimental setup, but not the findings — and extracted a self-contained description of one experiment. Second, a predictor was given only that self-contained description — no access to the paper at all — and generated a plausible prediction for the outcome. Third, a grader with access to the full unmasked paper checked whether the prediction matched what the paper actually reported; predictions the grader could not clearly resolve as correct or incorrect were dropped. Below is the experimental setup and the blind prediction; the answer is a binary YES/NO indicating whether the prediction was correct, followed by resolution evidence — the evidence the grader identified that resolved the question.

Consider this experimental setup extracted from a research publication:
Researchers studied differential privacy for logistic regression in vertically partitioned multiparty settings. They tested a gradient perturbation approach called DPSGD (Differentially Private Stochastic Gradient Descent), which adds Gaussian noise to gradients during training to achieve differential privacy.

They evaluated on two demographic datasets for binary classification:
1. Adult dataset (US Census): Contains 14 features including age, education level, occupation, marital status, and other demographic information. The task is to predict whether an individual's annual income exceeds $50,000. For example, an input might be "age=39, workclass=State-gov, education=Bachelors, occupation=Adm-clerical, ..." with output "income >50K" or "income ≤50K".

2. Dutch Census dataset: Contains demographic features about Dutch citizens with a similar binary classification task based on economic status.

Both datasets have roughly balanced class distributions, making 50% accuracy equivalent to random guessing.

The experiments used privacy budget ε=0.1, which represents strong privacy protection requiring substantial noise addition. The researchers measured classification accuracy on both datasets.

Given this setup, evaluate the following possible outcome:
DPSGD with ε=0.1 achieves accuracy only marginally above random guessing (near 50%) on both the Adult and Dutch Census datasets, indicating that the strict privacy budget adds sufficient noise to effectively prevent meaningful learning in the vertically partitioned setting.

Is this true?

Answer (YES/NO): NO